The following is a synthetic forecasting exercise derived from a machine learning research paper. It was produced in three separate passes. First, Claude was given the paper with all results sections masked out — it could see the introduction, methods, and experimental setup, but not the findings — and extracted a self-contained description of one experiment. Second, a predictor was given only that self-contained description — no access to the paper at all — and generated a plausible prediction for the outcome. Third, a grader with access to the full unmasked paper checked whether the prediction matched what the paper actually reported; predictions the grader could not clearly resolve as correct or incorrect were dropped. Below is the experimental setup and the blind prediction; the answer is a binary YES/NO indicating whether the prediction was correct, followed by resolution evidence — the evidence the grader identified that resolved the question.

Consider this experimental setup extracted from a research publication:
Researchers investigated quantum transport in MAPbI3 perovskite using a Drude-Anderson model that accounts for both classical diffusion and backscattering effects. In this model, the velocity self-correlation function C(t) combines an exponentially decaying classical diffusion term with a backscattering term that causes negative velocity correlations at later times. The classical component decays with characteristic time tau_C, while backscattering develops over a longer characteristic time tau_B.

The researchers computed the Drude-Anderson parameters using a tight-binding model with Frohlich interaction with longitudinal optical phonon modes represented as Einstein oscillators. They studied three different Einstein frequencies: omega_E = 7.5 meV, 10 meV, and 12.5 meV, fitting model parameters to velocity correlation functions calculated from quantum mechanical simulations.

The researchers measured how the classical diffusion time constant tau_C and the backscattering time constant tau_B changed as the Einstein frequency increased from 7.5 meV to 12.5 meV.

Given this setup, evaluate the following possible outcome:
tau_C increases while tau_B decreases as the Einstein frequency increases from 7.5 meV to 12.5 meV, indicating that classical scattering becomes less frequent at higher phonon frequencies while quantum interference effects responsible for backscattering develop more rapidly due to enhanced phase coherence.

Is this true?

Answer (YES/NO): NO